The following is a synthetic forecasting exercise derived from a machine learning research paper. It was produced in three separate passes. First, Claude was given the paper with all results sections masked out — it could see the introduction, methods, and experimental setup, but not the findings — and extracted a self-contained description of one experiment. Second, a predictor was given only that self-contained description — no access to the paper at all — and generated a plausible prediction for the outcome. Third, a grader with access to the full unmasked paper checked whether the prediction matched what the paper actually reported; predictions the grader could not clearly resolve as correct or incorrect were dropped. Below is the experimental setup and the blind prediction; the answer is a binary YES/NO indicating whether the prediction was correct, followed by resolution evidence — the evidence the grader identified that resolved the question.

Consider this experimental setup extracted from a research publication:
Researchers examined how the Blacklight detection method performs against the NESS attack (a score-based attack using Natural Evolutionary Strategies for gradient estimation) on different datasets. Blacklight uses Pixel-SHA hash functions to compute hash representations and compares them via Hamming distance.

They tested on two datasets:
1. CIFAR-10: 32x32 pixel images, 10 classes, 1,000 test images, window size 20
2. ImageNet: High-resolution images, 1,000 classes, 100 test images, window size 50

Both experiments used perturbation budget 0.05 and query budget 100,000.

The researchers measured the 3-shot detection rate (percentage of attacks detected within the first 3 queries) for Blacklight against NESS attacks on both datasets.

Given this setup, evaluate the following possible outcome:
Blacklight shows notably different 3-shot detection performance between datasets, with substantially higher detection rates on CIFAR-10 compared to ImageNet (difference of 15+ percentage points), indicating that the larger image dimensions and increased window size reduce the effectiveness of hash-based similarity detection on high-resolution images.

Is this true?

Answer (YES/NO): NO